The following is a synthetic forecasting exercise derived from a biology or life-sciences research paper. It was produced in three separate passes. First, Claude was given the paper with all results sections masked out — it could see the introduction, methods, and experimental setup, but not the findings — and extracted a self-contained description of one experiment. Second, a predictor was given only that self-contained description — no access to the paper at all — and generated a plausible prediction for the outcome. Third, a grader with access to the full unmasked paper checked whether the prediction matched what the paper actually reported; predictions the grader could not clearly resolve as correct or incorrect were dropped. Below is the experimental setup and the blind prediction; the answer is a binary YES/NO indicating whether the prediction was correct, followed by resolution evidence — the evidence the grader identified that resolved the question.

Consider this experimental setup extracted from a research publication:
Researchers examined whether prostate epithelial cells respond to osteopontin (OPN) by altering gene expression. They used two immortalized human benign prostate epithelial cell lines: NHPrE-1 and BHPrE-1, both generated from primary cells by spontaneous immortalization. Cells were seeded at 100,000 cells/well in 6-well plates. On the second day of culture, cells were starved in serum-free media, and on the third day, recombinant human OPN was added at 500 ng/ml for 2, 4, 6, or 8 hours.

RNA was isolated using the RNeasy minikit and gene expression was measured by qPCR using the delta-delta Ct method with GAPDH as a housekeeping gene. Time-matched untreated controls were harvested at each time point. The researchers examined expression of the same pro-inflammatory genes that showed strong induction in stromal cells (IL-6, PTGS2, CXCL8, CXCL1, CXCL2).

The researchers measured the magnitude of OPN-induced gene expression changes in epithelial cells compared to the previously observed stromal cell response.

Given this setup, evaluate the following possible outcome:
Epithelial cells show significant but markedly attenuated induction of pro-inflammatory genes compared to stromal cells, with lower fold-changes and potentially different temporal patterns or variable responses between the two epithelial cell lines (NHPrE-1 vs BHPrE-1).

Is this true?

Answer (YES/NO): NO